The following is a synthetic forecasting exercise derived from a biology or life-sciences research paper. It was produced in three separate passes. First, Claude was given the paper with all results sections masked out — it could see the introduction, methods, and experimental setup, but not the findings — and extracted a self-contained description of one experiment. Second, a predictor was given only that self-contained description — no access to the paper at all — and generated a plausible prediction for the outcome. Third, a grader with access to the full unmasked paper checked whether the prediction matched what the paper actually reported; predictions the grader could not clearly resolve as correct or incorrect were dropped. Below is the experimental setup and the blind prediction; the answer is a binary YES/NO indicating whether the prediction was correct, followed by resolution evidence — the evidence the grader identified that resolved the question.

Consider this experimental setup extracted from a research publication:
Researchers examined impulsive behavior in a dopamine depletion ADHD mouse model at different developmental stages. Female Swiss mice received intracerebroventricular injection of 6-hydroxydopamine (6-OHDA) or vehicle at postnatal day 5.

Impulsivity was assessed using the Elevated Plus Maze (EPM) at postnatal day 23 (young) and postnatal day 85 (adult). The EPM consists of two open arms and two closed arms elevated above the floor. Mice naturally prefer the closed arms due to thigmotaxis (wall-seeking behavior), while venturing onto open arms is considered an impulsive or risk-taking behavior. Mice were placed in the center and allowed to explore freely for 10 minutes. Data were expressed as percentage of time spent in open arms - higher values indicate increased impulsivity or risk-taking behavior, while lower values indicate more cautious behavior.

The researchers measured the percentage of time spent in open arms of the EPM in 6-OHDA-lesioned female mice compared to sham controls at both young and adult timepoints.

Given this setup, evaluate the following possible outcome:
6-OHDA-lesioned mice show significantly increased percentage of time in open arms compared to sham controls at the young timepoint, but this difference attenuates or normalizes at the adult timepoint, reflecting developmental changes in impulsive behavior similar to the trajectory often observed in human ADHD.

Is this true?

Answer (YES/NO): NO